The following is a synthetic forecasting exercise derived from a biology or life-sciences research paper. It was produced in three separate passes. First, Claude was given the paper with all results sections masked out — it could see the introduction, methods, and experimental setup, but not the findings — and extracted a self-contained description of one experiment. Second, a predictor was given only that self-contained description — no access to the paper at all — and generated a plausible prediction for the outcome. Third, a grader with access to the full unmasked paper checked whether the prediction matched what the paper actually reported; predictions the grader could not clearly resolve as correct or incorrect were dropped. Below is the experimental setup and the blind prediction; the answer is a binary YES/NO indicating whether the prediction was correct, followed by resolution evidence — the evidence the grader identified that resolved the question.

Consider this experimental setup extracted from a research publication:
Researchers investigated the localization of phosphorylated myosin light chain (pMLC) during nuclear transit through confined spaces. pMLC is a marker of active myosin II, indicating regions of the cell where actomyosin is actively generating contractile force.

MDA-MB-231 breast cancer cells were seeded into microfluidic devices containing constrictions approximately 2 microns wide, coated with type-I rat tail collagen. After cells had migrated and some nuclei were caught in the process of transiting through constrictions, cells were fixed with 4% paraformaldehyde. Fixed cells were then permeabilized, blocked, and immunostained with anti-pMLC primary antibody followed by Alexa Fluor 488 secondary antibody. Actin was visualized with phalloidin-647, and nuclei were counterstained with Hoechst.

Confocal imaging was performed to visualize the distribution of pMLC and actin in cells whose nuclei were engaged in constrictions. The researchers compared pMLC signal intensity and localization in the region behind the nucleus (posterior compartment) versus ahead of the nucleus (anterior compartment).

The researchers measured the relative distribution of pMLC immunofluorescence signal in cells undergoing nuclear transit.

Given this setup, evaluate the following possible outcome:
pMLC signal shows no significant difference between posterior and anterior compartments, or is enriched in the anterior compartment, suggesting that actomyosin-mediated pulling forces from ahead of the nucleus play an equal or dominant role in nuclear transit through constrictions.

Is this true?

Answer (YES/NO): NO